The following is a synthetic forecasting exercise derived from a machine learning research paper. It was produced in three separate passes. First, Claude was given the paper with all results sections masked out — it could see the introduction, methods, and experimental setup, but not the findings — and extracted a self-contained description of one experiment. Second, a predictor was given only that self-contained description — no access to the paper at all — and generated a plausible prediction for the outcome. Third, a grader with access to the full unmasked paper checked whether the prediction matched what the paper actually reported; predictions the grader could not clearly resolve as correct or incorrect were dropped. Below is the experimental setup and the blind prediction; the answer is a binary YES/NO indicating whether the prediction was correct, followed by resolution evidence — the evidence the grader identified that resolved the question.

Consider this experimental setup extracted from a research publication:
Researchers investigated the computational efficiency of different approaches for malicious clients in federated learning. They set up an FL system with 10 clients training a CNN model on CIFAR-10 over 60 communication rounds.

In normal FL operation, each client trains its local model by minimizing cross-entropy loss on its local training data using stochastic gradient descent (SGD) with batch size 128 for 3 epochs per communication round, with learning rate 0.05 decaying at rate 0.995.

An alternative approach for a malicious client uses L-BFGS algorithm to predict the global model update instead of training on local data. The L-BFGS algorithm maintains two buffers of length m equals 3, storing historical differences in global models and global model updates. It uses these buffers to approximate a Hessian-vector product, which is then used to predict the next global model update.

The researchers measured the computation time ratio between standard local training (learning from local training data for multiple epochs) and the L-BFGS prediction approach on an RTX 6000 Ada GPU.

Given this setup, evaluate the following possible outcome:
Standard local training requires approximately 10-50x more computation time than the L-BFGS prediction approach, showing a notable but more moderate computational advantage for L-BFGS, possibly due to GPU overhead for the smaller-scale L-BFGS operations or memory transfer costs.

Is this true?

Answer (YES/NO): NO